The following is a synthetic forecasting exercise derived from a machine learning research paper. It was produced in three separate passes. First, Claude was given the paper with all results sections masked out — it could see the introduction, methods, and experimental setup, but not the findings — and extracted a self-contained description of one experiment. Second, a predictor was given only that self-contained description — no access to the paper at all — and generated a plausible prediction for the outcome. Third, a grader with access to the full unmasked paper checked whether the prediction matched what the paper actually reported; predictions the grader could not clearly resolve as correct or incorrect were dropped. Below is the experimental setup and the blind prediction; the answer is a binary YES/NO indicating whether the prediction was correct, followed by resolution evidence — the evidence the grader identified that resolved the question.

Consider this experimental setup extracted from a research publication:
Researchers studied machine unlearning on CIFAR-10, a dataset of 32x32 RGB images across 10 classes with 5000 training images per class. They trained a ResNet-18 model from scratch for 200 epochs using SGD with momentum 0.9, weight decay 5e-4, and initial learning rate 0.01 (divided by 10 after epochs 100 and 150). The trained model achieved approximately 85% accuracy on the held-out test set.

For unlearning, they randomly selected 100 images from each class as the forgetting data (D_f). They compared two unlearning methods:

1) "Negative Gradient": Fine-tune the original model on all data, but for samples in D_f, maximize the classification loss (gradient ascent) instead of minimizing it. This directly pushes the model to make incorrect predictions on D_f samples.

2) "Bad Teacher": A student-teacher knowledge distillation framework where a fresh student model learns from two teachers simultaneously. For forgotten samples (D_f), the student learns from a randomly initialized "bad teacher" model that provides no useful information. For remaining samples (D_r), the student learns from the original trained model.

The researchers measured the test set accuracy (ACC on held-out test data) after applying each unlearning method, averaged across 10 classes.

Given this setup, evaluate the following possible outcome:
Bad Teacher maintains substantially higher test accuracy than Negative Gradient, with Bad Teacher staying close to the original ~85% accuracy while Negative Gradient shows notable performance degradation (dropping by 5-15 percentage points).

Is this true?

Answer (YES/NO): NO